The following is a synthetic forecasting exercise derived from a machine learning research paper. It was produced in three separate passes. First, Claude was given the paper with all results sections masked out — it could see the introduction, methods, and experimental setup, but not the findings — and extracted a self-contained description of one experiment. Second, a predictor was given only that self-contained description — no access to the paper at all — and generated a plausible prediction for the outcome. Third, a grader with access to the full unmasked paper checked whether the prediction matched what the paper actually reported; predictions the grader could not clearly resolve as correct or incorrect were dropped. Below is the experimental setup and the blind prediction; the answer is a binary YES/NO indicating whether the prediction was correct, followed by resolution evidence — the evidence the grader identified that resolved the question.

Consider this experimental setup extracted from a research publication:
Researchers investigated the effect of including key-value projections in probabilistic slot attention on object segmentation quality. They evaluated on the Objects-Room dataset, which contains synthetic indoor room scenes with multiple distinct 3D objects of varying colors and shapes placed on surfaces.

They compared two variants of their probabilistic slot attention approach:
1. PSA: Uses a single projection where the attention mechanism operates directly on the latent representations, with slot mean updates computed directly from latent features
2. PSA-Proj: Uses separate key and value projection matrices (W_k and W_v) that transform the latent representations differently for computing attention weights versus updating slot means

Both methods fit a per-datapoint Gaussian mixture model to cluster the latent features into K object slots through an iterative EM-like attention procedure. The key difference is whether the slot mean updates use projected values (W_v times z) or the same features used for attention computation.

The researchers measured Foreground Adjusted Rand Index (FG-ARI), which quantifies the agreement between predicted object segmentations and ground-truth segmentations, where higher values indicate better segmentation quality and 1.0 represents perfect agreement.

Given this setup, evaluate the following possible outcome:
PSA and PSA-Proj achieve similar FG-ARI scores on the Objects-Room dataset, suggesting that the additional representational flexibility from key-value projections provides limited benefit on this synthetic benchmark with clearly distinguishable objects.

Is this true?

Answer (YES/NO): YES